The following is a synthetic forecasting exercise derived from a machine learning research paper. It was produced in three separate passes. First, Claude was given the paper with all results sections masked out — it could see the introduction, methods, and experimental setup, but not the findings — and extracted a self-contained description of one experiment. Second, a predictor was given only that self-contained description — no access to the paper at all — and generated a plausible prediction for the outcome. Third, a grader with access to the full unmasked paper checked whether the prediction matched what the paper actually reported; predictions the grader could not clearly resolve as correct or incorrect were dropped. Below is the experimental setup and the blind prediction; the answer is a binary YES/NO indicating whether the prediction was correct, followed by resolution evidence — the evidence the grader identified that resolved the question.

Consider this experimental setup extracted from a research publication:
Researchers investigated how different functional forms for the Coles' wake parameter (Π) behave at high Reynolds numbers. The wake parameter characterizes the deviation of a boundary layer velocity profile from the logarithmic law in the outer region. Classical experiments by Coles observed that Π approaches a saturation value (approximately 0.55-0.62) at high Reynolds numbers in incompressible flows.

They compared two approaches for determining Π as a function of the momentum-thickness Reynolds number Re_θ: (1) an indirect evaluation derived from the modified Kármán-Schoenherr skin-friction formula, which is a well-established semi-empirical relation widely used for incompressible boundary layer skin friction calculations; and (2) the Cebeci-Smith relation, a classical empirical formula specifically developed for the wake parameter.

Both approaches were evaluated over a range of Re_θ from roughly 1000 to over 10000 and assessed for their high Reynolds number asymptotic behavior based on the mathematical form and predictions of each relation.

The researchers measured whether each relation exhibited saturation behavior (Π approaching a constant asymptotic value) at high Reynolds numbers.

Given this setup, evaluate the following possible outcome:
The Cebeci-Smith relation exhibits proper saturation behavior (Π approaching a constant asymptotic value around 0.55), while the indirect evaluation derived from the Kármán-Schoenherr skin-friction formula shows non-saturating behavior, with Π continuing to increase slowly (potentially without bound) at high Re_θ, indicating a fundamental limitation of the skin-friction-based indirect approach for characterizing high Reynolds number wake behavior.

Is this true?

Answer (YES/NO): YES